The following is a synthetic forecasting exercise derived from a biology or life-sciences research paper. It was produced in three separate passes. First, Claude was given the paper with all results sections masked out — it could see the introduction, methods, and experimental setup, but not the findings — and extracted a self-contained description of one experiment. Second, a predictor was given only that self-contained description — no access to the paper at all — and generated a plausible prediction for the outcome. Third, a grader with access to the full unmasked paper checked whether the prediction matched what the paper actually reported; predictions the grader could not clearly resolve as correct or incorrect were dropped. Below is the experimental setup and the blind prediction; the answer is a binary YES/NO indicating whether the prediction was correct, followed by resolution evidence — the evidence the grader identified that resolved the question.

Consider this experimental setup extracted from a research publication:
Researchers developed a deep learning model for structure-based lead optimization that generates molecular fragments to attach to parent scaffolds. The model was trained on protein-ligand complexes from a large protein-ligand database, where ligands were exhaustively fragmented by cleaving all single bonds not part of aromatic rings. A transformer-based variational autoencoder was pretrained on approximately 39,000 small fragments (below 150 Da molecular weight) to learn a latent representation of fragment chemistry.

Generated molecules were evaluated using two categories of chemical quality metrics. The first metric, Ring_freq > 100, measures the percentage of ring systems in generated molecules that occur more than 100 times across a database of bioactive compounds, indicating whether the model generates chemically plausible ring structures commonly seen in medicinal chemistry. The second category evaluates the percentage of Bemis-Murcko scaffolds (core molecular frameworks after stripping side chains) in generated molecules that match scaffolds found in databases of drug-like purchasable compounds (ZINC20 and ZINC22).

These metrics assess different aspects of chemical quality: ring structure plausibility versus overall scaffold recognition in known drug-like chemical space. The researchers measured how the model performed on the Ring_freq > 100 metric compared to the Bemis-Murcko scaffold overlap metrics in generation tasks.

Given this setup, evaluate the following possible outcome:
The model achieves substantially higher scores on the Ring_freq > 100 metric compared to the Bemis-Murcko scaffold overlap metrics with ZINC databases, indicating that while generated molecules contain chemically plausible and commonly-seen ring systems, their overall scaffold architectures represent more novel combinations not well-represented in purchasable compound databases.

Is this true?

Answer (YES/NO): YES